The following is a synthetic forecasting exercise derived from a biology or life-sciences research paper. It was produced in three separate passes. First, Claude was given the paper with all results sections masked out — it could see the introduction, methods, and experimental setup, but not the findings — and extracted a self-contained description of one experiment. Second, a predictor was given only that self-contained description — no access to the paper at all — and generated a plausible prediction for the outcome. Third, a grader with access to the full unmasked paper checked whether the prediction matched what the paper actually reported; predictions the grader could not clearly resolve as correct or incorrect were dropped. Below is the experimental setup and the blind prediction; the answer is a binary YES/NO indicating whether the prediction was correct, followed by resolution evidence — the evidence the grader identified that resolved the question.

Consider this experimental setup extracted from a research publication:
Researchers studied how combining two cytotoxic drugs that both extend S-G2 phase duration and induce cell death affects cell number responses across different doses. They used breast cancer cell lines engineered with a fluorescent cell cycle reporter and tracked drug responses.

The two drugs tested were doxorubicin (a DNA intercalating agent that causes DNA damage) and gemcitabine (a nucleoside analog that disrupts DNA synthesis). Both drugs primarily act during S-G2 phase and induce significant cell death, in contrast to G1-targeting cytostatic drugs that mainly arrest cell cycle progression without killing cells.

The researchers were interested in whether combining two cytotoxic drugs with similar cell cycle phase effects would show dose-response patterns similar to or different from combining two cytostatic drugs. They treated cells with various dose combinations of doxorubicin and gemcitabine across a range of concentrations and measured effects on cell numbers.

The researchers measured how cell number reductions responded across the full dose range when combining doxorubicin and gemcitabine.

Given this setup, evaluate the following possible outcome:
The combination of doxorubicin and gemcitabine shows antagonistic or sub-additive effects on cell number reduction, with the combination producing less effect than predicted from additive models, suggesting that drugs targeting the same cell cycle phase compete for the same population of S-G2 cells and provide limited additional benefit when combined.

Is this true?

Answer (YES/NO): NO